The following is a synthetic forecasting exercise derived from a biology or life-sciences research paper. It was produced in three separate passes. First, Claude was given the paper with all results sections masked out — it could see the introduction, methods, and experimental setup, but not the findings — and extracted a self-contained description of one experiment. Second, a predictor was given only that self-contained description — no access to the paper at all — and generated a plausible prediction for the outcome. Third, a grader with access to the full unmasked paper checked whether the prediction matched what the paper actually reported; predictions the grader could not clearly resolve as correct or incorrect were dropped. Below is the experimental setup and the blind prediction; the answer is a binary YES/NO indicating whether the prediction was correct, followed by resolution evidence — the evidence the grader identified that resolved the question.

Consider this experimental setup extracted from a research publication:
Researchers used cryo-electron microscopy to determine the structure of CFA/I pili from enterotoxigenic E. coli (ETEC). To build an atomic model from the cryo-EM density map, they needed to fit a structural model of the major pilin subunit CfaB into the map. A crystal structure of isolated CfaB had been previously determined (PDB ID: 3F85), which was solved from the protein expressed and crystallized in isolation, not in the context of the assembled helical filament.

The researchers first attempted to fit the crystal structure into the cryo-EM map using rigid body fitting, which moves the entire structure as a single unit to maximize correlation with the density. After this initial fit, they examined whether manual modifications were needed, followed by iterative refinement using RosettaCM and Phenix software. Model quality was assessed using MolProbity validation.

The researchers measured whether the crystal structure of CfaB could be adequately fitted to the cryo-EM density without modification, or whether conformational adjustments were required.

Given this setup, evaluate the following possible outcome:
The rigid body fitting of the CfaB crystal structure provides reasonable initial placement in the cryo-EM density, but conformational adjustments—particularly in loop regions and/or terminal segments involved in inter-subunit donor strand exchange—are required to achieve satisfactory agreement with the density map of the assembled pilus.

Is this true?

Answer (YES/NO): YES